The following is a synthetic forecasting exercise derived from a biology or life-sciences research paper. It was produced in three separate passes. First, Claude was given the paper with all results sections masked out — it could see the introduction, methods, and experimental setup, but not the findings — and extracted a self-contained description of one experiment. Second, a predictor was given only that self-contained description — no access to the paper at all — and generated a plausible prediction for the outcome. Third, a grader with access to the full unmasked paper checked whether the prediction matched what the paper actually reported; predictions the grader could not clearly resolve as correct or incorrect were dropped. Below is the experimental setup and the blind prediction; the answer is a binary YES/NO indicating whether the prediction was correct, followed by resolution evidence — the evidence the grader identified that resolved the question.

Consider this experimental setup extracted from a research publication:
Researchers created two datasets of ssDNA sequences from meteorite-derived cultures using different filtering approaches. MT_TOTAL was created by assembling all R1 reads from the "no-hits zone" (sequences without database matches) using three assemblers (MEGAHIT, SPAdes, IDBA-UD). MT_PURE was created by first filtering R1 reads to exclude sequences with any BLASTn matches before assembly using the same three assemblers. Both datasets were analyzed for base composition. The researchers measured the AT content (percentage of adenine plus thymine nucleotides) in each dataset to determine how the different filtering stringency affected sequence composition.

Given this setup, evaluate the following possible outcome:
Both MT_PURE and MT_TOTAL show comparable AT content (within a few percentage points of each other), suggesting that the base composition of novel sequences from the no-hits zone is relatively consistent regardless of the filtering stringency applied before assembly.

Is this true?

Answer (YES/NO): NO